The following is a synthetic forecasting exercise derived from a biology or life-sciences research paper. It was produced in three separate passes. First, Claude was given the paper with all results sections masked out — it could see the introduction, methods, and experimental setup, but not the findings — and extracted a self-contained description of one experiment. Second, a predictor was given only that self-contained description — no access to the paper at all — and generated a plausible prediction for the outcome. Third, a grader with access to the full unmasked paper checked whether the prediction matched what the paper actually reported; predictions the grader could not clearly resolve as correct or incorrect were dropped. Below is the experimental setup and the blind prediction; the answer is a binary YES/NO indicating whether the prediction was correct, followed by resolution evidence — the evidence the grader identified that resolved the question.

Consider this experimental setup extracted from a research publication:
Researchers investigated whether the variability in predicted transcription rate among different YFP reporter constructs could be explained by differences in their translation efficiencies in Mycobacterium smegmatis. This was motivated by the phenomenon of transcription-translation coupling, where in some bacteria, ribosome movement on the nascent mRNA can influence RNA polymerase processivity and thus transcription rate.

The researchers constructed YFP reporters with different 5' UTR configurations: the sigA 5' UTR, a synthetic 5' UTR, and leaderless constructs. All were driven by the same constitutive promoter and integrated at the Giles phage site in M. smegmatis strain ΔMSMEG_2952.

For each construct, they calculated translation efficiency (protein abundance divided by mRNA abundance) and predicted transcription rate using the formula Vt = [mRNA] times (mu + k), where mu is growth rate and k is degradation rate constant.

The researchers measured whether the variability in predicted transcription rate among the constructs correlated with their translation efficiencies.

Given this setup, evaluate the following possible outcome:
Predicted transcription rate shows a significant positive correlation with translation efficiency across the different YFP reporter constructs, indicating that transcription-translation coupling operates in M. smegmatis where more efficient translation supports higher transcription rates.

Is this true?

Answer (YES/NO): NO